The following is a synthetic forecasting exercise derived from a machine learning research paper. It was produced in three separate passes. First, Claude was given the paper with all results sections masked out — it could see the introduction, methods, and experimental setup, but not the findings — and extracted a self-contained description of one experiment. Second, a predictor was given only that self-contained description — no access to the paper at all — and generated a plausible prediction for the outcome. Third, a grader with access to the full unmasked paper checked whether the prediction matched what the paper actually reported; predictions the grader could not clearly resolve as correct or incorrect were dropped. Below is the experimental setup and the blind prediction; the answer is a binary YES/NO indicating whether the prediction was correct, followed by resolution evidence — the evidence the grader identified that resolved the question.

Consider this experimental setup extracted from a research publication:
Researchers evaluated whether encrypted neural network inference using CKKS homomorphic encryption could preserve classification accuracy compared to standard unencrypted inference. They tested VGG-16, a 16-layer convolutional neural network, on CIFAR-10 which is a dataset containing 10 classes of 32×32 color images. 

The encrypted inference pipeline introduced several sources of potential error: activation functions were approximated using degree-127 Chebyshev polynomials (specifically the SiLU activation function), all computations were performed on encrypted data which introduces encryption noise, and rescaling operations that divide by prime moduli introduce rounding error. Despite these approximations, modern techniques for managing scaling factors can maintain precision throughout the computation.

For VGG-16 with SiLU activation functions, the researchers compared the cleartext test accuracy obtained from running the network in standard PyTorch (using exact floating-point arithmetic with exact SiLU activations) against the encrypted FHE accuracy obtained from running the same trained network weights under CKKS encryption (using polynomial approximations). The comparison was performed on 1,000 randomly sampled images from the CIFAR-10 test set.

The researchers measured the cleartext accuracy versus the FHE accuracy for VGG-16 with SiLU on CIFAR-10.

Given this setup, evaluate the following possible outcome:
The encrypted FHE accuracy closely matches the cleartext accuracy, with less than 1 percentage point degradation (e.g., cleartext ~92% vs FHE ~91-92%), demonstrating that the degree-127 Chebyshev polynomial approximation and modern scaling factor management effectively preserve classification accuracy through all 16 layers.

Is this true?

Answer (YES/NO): NO